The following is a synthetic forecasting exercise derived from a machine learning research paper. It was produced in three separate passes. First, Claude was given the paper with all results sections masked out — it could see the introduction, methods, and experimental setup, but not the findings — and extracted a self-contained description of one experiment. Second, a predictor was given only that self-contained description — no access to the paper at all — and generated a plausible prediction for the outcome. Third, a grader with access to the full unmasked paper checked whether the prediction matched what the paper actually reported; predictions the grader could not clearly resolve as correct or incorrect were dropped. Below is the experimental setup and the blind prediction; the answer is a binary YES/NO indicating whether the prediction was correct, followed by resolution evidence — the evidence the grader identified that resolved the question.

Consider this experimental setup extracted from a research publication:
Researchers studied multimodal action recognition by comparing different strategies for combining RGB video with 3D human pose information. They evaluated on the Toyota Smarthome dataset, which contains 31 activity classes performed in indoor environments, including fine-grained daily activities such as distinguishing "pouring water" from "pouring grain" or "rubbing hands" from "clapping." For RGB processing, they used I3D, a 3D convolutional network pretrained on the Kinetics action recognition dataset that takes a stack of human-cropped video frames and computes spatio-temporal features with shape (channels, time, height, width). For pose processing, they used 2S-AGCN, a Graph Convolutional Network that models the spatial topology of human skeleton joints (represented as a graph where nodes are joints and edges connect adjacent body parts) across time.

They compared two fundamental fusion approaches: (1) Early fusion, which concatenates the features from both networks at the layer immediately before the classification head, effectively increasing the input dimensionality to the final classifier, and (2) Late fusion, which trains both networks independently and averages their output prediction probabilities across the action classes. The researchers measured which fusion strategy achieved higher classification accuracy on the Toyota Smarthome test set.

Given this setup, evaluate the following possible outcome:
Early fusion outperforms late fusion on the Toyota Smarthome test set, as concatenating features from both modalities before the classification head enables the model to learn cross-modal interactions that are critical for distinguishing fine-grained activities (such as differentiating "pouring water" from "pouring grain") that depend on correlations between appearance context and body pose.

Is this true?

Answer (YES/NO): NO